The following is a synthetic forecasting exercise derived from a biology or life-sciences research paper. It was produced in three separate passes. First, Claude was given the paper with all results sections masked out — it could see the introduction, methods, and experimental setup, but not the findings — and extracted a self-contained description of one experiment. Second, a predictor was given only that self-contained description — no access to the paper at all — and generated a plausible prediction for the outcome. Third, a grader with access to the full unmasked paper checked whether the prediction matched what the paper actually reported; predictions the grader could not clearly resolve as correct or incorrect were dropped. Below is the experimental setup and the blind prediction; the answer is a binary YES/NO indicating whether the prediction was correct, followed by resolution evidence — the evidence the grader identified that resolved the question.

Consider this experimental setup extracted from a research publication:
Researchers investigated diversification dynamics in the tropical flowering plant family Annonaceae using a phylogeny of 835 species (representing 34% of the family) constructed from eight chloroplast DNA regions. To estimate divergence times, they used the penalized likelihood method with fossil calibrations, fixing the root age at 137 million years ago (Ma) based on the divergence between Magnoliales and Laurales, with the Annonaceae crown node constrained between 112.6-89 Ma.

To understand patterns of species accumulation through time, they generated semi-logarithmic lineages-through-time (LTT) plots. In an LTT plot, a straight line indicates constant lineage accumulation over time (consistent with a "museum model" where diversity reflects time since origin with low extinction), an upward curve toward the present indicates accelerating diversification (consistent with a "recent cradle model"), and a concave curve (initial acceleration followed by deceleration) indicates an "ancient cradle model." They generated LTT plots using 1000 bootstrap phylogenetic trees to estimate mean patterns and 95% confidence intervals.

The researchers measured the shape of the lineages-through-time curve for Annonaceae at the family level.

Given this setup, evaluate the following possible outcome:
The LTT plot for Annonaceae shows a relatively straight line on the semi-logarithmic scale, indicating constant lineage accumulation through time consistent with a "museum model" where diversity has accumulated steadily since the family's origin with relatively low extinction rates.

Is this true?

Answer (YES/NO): NO